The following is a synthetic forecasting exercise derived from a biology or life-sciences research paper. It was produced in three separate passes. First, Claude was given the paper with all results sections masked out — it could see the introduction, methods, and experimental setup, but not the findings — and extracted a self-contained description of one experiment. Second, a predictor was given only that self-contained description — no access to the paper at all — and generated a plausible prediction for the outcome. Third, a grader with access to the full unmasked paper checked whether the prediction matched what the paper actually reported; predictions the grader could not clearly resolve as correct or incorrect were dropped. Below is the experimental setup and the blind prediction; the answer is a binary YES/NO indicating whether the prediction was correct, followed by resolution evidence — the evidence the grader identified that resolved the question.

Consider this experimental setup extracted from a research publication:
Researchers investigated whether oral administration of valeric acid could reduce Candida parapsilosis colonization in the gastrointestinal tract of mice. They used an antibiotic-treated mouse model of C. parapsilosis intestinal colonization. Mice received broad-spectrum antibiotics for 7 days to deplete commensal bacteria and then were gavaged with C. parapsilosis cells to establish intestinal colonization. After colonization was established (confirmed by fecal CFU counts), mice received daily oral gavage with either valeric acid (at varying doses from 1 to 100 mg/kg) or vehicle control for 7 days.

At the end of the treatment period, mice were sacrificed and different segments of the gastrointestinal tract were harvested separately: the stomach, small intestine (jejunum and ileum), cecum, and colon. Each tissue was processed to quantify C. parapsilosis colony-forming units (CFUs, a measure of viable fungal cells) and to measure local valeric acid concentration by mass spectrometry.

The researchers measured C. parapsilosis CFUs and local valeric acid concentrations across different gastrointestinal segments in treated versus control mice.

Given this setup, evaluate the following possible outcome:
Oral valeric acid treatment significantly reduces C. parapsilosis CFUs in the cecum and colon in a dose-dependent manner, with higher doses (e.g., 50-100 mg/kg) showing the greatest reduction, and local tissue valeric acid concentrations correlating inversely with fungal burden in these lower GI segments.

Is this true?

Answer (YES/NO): NO